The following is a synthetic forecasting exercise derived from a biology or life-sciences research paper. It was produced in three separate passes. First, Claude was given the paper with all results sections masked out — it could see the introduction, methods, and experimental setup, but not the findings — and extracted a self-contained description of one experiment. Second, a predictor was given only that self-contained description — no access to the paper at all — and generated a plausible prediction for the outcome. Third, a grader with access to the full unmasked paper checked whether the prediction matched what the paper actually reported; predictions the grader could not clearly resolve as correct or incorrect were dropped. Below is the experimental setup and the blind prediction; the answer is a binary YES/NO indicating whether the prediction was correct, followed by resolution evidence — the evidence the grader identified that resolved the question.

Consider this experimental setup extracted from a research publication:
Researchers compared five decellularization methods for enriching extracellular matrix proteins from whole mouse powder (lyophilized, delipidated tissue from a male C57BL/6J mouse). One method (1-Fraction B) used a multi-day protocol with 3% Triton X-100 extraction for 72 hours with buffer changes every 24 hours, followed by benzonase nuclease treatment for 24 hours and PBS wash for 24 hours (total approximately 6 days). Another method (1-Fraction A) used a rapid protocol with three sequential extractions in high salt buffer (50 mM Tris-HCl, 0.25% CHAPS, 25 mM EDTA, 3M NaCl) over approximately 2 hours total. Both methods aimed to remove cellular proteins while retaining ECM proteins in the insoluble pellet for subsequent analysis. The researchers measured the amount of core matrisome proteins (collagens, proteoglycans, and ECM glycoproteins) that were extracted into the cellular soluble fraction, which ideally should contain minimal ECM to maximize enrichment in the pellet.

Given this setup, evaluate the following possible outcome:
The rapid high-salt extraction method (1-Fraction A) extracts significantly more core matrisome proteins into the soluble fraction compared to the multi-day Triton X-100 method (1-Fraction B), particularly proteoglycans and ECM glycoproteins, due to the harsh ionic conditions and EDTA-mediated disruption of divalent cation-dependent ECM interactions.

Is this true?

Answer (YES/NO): NO